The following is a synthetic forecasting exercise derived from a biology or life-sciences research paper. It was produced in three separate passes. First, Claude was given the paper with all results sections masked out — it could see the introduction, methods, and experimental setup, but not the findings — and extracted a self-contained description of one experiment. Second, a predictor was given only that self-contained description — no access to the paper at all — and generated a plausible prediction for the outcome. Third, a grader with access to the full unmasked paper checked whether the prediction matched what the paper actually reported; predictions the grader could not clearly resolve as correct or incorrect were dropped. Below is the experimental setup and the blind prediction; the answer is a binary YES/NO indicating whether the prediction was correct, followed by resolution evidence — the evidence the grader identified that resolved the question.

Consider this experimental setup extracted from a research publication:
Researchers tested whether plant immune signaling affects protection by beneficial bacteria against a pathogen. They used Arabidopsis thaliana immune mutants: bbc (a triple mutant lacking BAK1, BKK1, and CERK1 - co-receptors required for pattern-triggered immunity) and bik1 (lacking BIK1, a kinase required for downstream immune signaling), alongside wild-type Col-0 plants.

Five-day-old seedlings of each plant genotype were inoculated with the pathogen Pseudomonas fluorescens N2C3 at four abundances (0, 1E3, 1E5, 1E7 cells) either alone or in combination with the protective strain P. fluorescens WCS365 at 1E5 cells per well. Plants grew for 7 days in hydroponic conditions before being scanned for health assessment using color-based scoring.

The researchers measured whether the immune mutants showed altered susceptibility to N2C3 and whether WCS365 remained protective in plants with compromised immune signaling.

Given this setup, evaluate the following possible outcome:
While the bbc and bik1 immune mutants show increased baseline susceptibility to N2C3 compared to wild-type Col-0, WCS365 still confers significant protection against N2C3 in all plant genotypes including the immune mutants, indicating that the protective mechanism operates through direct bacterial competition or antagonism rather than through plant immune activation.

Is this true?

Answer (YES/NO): NO